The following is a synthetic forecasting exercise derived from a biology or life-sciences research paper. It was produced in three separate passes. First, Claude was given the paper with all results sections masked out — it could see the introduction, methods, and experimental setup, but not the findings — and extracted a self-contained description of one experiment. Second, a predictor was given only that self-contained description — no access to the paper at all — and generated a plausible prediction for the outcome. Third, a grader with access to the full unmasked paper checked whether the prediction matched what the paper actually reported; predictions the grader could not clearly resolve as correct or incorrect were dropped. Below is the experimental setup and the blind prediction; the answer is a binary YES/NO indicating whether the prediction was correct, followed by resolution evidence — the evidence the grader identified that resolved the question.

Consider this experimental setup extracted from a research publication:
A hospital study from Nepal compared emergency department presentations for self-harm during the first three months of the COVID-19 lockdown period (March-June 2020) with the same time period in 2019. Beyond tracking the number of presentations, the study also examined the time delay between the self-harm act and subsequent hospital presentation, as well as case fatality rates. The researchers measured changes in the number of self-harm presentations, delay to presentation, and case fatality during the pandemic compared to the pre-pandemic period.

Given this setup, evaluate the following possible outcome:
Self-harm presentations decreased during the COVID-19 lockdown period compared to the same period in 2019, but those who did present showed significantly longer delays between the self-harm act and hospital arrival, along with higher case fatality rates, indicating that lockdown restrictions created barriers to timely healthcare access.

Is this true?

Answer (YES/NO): NO